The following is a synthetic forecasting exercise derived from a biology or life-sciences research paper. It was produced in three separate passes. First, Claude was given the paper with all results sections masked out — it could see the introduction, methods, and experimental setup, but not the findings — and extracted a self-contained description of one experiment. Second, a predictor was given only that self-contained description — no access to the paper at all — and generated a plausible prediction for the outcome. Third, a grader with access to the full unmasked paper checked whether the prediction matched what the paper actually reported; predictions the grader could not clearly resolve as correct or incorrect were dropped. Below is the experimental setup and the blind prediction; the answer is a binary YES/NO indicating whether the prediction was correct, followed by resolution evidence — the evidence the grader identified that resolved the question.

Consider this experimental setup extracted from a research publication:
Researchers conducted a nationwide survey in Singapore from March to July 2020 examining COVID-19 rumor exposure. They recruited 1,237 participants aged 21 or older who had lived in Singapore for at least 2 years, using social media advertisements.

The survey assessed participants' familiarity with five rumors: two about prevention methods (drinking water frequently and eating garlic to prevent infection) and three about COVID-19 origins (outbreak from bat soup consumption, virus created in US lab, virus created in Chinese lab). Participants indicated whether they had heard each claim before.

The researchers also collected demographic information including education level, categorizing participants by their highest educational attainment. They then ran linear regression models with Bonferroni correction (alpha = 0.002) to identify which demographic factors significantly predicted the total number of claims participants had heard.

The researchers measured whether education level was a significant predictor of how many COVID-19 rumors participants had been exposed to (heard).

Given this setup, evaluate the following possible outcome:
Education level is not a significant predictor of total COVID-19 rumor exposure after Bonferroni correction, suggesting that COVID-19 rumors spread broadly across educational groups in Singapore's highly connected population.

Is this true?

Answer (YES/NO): YES